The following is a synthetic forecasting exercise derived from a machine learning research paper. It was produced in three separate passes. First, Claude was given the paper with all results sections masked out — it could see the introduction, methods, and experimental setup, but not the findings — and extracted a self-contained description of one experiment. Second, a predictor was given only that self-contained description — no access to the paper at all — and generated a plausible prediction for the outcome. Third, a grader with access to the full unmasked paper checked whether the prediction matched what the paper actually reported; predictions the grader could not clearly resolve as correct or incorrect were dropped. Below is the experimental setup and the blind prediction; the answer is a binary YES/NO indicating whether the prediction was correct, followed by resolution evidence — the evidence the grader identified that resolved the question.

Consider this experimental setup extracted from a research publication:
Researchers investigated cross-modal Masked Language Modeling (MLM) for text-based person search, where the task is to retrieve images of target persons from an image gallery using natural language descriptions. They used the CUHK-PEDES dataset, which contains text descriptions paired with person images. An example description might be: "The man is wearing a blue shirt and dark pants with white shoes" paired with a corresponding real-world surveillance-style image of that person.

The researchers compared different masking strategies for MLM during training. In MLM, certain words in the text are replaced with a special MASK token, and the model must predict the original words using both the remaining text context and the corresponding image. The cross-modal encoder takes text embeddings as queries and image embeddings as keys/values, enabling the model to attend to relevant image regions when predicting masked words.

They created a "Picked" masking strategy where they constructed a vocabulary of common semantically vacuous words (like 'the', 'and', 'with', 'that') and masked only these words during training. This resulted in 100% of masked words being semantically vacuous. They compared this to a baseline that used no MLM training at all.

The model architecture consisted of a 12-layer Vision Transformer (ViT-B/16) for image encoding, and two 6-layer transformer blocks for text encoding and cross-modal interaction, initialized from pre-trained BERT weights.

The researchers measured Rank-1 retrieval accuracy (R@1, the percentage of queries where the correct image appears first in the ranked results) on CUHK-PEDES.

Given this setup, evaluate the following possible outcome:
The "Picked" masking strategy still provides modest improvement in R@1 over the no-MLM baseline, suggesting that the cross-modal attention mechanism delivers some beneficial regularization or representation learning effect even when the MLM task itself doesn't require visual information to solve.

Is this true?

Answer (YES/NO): NO